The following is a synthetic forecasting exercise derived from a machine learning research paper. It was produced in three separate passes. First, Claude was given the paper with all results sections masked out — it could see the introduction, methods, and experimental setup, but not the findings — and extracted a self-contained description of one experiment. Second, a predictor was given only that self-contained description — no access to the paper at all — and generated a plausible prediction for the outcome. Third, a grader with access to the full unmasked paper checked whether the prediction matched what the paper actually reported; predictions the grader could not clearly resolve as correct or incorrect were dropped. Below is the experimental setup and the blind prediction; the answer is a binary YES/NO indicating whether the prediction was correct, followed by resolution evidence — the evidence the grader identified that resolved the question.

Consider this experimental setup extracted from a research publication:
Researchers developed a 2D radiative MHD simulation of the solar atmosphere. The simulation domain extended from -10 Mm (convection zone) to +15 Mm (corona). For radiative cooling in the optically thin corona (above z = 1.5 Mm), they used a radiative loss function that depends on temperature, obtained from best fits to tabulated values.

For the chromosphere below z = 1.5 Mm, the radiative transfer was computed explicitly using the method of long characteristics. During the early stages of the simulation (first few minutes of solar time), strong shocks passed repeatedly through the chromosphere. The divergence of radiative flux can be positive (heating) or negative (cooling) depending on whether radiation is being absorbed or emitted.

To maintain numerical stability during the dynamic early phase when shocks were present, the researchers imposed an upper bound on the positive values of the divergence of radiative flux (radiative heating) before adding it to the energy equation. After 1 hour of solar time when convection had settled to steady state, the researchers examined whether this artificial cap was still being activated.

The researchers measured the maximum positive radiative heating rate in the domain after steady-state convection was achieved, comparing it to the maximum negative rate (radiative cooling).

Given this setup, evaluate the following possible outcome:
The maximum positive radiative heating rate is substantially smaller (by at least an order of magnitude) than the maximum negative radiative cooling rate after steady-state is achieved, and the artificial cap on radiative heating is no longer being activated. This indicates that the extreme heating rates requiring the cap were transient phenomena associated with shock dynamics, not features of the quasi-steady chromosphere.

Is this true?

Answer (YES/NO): NO